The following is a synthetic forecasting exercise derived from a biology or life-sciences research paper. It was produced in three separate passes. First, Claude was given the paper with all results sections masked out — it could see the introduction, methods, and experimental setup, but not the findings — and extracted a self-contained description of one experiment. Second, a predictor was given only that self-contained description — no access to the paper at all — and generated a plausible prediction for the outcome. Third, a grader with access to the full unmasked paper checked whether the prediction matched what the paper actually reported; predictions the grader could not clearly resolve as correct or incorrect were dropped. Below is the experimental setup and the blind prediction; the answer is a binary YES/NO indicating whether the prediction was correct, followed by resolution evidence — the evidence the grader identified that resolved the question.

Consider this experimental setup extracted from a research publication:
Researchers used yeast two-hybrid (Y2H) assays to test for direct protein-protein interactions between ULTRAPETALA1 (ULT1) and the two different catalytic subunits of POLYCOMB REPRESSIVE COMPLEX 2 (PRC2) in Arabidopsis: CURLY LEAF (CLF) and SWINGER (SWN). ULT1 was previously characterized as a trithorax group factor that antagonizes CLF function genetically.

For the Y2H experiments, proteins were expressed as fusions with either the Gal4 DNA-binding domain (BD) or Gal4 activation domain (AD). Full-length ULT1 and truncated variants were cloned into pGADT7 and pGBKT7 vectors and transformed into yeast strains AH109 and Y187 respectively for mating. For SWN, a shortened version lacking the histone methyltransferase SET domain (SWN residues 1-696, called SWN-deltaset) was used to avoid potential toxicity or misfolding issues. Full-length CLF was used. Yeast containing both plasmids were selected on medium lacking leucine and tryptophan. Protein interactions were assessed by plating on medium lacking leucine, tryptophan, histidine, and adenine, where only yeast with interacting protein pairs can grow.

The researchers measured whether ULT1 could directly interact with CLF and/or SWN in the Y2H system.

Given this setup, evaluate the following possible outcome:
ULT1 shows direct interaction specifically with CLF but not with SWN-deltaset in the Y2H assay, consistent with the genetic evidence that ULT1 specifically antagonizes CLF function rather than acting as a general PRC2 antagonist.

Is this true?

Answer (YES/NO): NO